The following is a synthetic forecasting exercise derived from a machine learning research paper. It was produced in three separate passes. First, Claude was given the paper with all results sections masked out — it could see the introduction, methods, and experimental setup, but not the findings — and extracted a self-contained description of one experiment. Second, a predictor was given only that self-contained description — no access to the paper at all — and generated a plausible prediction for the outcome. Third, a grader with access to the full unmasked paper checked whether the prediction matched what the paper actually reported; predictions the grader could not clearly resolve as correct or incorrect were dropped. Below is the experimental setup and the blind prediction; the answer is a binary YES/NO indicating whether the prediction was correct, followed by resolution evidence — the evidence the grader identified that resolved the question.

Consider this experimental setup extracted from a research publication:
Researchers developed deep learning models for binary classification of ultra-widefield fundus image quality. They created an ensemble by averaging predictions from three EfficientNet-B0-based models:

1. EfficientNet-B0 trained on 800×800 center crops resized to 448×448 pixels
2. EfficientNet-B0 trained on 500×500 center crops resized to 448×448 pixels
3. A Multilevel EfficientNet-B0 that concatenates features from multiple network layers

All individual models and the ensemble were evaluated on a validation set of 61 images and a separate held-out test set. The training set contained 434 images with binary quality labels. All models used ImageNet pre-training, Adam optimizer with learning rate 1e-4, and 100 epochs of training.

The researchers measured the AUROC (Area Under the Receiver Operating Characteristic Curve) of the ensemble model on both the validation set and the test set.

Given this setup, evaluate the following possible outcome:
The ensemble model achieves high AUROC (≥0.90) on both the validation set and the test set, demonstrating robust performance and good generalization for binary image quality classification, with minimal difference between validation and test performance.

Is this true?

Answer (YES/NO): NO